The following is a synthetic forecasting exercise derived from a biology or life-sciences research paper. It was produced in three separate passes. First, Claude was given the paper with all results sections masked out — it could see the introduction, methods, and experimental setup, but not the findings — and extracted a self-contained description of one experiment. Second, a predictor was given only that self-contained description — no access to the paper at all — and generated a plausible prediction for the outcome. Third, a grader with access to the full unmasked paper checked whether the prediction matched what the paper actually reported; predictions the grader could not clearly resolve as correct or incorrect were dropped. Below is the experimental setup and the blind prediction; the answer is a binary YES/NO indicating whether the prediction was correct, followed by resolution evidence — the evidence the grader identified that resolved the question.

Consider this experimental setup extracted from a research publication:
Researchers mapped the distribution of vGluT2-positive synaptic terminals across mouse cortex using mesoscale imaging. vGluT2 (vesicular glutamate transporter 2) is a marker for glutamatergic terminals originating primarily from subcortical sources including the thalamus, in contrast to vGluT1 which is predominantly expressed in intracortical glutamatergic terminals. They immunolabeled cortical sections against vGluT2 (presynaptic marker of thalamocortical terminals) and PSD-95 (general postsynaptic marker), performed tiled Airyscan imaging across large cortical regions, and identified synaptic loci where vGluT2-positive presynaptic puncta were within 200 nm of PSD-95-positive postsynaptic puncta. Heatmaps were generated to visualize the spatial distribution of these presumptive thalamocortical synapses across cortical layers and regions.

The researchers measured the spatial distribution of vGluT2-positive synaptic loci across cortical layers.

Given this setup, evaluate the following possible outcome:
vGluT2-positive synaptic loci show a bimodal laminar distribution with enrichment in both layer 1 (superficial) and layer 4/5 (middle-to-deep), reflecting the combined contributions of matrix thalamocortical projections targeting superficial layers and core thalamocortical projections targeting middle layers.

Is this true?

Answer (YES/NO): NO